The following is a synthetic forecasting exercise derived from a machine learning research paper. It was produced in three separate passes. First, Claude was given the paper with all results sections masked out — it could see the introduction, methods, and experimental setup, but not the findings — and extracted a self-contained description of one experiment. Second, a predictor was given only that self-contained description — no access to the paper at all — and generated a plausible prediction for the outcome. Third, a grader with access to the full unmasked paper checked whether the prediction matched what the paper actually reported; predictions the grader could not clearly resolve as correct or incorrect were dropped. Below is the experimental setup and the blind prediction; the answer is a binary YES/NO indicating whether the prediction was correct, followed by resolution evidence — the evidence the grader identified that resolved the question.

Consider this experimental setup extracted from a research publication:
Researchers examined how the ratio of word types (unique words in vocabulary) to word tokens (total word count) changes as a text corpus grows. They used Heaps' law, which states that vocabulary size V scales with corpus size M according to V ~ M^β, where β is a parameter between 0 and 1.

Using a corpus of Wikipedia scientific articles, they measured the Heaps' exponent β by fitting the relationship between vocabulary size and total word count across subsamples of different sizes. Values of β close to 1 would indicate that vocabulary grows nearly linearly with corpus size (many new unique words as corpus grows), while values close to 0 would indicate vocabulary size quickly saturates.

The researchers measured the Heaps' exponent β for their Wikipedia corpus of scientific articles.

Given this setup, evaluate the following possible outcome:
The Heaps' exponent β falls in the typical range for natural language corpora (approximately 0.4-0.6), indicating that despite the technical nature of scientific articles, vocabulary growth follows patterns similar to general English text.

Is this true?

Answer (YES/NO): YES